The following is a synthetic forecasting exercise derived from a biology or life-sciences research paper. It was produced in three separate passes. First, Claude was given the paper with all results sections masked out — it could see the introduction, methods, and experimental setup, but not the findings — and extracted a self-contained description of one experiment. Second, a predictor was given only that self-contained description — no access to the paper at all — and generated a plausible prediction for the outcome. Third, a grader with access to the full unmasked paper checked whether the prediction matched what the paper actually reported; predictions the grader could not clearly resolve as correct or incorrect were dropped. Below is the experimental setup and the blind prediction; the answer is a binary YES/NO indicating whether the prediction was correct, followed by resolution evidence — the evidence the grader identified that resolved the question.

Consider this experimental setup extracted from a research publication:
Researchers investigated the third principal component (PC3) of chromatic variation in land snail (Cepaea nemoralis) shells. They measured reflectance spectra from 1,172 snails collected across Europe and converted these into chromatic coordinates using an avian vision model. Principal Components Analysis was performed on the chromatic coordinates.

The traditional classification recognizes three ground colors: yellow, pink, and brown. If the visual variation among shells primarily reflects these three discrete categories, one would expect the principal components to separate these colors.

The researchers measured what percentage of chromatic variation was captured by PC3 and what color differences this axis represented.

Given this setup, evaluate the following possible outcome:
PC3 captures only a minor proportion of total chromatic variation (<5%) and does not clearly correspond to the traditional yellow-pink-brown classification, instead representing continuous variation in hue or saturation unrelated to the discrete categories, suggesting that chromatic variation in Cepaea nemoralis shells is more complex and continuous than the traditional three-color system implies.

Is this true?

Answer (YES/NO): NO